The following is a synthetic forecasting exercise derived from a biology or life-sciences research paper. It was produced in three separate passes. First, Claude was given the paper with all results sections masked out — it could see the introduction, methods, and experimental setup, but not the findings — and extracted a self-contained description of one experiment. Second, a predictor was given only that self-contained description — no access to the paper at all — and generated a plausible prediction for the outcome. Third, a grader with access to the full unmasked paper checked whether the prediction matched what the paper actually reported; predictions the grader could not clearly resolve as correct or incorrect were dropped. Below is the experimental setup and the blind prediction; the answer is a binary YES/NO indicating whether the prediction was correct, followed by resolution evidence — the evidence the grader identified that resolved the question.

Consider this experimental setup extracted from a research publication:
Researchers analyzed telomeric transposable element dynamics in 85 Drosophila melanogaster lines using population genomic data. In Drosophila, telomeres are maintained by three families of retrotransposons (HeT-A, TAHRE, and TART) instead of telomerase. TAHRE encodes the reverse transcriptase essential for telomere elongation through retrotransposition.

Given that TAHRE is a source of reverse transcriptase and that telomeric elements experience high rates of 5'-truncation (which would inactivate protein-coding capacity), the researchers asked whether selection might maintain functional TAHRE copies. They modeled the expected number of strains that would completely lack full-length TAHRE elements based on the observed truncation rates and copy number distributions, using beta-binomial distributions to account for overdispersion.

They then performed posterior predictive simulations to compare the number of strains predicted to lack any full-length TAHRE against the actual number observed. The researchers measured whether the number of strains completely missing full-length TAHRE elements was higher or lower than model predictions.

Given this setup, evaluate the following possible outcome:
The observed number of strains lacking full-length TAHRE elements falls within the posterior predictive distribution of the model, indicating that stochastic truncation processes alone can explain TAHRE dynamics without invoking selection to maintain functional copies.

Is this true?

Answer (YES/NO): NO